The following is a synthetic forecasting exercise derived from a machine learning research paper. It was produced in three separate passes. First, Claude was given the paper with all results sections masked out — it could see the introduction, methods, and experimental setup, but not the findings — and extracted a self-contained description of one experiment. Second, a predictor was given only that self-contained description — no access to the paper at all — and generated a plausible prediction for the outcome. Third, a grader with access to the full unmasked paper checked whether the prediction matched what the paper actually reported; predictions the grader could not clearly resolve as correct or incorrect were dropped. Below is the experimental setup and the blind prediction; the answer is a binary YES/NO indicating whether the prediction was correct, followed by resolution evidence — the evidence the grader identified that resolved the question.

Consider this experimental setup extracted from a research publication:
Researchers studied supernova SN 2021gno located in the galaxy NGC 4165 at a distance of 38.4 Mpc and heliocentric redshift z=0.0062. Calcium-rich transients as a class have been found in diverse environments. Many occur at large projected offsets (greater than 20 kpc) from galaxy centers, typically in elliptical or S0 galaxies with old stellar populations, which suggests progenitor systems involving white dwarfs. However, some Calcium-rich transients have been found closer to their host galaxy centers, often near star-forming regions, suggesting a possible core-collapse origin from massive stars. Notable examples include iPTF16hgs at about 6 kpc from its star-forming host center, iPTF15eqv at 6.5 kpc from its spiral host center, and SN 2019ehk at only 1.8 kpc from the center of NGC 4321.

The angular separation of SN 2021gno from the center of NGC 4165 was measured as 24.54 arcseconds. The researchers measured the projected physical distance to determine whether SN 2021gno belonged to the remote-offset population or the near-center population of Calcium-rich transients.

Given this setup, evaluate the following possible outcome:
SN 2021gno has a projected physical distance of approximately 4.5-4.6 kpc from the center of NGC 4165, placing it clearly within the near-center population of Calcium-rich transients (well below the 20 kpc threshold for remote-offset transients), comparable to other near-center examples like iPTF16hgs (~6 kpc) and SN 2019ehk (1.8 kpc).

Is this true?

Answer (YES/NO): YES